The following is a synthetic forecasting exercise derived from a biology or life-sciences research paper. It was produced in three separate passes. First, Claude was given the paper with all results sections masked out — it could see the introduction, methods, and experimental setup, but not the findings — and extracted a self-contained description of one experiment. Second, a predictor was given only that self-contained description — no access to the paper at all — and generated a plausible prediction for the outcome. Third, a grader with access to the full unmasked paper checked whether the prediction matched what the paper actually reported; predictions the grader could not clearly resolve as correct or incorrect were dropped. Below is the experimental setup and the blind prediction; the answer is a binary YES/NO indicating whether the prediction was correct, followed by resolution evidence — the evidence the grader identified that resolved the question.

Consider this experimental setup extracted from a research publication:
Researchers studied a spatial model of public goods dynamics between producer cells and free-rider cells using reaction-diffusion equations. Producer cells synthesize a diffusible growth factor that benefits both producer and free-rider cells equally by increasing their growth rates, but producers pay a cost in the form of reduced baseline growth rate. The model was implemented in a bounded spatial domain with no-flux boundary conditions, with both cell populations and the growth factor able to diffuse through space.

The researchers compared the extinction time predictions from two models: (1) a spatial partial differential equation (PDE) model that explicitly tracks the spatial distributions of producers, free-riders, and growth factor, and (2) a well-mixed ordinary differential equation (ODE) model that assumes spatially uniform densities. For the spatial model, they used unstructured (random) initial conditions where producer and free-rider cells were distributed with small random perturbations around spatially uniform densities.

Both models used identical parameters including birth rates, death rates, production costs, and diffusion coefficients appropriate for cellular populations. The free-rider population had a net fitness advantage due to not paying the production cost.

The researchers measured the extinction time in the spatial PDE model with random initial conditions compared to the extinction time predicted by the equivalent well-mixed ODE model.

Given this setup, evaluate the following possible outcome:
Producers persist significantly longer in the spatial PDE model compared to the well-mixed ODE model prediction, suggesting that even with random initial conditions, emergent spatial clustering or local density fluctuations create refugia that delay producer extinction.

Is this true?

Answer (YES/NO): NO